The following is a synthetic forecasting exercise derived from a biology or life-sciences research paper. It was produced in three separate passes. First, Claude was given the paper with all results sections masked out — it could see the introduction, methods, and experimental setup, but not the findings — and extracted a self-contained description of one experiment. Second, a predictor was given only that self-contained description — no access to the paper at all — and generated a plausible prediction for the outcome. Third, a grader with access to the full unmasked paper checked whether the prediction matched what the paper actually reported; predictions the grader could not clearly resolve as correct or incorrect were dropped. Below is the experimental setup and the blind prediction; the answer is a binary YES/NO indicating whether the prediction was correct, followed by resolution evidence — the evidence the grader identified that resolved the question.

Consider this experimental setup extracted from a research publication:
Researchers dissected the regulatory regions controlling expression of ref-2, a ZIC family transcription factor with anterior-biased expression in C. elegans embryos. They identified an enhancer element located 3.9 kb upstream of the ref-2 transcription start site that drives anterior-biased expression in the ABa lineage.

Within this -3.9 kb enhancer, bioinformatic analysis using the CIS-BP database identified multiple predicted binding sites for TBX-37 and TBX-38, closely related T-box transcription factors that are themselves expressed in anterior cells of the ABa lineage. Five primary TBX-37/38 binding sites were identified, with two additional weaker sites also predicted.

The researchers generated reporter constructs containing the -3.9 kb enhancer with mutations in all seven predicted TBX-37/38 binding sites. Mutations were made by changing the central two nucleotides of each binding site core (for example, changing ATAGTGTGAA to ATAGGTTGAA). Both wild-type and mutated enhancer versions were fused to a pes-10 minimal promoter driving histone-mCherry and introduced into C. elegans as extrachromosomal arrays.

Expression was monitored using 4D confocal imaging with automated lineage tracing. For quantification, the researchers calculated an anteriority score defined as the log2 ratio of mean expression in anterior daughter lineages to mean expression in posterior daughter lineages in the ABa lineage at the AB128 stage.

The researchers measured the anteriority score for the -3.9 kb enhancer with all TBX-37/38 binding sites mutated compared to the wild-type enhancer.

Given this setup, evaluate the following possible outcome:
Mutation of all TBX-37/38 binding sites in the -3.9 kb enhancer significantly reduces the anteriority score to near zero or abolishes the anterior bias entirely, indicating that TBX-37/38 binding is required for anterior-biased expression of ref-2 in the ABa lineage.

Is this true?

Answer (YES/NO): YES